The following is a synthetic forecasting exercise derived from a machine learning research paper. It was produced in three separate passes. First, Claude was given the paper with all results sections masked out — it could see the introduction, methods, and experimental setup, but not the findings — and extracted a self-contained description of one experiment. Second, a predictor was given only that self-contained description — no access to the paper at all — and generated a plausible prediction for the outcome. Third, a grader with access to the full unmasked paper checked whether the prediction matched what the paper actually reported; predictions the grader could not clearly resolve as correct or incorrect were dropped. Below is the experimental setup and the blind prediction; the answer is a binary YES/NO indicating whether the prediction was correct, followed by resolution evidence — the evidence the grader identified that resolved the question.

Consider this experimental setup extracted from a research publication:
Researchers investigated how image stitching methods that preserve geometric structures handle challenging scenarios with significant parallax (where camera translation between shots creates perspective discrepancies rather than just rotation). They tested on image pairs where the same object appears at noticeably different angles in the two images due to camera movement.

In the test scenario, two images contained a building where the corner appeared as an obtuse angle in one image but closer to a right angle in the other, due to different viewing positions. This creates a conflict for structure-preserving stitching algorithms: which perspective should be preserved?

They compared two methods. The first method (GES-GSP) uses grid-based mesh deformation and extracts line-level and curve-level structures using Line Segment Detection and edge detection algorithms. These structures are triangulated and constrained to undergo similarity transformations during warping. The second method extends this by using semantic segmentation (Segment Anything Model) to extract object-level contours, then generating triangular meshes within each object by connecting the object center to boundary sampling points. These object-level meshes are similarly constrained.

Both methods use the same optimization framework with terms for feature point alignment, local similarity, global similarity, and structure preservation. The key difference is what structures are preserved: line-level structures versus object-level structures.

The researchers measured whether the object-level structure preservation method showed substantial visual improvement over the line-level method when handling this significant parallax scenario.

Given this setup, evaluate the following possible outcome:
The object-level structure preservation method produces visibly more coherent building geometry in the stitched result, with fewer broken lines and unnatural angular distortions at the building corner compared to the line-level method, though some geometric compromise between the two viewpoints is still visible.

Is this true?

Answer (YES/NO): NO